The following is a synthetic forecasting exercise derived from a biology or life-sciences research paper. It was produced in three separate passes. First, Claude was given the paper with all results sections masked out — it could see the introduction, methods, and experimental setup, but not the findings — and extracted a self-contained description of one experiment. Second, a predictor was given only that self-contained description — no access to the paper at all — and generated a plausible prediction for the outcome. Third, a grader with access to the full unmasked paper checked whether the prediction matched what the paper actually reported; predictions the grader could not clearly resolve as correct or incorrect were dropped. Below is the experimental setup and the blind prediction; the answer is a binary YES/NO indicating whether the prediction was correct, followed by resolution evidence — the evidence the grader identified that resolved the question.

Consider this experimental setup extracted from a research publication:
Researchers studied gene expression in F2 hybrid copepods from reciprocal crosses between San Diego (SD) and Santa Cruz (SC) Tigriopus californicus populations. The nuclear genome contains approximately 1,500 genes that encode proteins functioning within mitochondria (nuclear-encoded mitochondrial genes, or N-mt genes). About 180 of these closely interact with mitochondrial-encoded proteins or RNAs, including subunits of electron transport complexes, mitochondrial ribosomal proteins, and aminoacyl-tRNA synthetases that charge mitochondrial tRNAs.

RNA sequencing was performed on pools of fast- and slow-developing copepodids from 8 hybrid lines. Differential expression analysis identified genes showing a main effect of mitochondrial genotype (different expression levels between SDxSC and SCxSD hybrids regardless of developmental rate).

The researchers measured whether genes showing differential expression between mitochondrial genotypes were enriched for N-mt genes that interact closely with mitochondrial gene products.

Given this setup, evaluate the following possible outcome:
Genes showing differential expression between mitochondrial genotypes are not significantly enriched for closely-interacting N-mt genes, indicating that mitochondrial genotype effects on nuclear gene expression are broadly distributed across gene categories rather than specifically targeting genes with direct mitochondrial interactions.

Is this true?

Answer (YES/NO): YES